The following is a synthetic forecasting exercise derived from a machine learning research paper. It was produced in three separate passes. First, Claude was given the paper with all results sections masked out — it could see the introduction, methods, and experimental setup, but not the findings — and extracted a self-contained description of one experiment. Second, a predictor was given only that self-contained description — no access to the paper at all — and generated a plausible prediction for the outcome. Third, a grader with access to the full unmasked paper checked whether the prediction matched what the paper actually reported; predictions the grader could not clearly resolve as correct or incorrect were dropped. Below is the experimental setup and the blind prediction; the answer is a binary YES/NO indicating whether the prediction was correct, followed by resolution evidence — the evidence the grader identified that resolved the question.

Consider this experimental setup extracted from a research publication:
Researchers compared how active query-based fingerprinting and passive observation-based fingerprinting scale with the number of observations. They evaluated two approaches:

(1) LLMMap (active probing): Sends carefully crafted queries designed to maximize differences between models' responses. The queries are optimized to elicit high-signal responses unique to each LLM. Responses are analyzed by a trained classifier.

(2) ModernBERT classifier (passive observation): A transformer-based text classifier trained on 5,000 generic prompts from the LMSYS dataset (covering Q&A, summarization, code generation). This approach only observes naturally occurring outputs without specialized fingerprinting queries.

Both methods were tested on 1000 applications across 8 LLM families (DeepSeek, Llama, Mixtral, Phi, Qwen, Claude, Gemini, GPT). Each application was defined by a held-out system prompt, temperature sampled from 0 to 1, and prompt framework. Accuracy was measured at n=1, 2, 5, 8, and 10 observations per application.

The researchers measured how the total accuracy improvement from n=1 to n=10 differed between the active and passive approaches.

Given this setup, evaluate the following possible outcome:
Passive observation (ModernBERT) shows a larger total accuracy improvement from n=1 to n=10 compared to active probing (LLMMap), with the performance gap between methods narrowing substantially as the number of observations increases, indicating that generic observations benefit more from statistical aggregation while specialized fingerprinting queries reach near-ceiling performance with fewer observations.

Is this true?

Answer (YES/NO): NO